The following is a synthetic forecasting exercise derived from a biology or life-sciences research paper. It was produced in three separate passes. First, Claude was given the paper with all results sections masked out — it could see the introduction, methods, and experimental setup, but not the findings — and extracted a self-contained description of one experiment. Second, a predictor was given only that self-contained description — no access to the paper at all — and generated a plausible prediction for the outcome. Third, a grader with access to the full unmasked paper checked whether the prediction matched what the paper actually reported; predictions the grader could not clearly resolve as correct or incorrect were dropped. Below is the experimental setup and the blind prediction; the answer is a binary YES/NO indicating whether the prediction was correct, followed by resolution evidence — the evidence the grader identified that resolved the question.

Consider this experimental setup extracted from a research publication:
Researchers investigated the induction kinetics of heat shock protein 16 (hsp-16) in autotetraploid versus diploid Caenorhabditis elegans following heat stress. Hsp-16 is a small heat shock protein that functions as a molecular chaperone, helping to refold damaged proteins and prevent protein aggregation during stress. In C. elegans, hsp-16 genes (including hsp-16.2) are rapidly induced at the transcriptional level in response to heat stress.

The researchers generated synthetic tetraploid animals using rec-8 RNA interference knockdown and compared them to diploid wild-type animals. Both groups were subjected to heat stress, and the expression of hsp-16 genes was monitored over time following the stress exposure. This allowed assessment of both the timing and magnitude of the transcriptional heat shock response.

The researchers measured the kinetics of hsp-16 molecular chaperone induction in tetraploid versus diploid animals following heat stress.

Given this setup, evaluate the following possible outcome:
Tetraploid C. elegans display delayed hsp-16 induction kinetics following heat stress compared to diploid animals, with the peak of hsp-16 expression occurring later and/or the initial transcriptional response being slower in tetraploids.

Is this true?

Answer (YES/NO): YES